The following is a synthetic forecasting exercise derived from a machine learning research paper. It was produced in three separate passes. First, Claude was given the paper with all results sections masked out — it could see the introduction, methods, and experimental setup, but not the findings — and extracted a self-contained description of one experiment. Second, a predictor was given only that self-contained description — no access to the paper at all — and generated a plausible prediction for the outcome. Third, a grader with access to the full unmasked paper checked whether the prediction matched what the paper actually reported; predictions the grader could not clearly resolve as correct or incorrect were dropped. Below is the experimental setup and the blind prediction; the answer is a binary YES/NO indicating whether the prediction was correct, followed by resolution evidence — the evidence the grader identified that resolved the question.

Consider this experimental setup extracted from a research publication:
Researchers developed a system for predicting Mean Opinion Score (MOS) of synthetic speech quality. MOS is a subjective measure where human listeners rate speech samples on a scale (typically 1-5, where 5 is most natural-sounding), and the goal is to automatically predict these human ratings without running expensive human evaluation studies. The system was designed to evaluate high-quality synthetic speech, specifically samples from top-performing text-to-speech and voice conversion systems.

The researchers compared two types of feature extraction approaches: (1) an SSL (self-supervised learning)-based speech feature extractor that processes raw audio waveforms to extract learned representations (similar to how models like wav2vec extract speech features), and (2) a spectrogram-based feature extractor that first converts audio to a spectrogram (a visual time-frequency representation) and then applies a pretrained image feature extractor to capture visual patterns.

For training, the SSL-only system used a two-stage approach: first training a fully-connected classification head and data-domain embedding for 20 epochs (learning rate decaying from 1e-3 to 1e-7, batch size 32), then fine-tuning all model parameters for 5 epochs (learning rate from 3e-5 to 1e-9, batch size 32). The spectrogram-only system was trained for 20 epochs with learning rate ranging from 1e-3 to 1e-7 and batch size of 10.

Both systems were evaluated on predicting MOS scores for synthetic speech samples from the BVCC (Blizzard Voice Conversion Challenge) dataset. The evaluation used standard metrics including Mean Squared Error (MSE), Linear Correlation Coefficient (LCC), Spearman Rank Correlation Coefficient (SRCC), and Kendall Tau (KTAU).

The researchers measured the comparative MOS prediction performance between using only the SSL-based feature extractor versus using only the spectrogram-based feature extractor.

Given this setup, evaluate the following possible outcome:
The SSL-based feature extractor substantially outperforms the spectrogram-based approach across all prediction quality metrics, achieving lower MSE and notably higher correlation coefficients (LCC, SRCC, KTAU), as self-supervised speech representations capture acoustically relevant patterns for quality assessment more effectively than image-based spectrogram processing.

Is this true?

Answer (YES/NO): NO